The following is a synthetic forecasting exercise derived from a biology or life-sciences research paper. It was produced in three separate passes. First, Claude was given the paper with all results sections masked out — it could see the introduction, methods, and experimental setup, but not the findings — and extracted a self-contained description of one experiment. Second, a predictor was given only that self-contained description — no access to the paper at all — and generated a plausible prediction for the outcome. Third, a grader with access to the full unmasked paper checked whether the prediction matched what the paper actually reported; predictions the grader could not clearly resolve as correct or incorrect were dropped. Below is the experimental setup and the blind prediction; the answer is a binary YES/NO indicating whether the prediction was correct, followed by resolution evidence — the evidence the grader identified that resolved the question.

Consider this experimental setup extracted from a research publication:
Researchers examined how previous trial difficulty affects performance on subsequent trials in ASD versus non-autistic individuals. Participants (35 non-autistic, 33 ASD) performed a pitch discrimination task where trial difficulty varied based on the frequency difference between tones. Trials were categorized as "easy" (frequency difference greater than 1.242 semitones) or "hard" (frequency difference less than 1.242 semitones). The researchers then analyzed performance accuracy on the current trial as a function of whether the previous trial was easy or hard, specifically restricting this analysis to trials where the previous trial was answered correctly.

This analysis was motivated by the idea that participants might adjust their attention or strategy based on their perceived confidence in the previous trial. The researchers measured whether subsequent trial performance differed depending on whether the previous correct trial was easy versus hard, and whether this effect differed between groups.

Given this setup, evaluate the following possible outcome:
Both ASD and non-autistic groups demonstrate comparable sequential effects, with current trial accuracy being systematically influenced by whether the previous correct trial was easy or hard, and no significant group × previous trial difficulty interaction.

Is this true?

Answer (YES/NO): NO